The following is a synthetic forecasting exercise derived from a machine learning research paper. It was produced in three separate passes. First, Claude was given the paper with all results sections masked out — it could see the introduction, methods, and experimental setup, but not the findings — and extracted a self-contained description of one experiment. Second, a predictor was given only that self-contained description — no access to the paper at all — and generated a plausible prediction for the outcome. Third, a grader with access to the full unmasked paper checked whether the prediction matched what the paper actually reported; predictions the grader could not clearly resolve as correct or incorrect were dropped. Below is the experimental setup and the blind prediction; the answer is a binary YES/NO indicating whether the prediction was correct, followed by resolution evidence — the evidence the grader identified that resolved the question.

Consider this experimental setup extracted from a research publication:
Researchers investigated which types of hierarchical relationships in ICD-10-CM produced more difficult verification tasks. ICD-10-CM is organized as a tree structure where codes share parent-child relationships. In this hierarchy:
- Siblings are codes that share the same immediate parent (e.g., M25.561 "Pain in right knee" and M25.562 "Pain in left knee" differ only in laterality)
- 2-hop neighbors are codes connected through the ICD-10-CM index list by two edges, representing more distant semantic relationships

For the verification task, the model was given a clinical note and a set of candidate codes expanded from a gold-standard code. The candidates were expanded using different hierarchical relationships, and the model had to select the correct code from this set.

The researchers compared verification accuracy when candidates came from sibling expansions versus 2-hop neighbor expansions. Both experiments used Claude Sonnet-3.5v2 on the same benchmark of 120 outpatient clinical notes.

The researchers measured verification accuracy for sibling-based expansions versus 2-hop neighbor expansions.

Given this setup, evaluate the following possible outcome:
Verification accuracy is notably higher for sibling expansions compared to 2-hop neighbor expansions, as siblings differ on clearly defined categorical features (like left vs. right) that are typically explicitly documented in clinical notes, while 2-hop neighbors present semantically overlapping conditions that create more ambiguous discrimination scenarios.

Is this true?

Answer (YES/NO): NO